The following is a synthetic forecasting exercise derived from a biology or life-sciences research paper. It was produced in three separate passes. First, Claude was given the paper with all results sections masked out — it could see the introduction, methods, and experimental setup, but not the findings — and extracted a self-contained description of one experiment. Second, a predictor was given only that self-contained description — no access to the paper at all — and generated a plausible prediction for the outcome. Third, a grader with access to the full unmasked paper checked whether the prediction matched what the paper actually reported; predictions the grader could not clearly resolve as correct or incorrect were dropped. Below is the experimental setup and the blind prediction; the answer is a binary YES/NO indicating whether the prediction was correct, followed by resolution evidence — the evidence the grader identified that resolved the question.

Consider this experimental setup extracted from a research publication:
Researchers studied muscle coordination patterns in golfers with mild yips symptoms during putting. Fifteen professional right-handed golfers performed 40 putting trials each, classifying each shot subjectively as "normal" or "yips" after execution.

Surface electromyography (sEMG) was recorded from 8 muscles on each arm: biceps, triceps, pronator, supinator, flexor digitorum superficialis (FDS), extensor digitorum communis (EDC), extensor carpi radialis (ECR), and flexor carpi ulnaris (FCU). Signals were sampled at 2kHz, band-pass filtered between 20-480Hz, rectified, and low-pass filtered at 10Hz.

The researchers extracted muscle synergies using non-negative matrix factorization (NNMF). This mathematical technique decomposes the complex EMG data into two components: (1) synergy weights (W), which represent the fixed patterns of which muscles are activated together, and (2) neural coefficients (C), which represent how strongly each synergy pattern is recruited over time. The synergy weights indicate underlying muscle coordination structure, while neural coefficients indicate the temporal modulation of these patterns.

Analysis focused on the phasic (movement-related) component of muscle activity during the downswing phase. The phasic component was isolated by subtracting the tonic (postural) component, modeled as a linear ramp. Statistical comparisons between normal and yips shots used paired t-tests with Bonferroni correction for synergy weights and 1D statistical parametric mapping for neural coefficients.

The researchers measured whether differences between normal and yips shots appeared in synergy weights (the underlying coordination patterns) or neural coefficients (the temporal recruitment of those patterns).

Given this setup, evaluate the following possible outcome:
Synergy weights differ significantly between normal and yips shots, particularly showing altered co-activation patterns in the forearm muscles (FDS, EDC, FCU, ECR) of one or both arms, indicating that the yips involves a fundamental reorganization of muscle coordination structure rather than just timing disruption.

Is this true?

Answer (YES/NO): NO